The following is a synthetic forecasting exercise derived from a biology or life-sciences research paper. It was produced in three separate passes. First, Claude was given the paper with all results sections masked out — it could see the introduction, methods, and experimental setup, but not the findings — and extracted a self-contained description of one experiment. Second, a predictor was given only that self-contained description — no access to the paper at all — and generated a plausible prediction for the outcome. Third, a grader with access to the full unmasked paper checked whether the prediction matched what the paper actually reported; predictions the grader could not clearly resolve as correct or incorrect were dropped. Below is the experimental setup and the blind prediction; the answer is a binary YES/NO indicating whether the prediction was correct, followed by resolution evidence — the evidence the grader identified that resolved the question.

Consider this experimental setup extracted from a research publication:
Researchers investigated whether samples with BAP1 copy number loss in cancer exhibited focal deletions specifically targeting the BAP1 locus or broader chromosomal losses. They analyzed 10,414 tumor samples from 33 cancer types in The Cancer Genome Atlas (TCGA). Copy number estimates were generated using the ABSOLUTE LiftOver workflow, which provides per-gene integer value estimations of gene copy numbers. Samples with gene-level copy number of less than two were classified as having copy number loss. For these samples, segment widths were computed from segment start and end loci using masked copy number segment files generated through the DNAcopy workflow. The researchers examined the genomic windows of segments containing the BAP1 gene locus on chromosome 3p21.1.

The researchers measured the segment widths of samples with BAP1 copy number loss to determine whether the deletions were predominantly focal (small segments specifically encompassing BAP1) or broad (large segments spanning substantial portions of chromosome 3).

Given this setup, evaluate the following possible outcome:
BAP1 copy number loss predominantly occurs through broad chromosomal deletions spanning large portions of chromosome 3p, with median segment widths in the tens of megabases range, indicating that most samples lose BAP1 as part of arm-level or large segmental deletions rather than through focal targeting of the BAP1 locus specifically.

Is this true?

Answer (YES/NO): YES